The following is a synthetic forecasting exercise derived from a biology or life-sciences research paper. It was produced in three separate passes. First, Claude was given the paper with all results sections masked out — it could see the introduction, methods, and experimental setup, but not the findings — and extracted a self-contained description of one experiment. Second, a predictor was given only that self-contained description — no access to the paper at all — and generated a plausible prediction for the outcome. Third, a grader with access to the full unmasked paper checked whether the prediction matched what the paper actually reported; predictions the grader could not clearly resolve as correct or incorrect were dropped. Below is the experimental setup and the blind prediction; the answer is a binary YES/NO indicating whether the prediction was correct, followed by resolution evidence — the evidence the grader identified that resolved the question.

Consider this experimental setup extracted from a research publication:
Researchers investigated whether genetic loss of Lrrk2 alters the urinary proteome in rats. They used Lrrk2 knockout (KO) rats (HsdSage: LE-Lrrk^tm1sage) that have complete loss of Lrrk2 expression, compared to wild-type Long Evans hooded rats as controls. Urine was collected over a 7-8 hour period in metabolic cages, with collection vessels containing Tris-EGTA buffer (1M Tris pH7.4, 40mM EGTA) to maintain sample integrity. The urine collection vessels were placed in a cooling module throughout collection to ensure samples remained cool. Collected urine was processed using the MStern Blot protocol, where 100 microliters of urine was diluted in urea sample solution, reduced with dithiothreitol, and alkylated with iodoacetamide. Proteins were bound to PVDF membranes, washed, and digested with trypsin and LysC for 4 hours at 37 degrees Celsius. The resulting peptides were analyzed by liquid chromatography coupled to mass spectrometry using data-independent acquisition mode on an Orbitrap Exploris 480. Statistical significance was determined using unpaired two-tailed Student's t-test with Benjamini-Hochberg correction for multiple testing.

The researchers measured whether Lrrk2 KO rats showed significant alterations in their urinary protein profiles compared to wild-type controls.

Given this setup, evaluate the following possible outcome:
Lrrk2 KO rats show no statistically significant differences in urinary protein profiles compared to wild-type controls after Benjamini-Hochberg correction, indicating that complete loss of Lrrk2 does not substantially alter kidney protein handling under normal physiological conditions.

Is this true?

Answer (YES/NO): NO